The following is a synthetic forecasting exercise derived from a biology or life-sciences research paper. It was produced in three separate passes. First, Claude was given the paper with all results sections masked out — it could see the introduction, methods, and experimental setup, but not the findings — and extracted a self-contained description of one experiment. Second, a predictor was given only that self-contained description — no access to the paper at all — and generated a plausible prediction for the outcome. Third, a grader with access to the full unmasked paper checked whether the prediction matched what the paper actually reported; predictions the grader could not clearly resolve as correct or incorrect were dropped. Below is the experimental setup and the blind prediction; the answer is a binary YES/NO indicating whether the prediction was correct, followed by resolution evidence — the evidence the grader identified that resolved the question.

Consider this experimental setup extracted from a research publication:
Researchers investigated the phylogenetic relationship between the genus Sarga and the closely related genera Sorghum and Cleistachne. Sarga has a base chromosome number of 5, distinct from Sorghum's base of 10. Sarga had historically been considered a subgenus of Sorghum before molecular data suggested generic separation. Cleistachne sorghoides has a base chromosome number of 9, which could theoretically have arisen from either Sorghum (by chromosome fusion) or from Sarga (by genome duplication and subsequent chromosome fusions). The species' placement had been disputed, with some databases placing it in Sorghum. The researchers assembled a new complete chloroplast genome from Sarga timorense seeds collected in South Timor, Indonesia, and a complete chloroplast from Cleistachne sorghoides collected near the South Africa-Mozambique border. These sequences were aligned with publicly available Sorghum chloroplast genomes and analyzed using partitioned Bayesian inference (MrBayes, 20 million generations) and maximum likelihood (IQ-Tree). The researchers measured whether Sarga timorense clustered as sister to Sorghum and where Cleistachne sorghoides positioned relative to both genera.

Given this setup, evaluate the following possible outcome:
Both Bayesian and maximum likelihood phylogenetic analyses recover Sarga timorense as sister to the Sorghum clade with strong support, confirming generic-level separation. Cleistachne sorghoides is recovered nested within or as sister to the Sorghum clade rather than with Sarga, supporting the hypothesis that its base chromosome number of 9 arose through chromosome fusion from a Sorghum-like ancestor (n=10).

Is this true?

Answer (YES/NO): NO